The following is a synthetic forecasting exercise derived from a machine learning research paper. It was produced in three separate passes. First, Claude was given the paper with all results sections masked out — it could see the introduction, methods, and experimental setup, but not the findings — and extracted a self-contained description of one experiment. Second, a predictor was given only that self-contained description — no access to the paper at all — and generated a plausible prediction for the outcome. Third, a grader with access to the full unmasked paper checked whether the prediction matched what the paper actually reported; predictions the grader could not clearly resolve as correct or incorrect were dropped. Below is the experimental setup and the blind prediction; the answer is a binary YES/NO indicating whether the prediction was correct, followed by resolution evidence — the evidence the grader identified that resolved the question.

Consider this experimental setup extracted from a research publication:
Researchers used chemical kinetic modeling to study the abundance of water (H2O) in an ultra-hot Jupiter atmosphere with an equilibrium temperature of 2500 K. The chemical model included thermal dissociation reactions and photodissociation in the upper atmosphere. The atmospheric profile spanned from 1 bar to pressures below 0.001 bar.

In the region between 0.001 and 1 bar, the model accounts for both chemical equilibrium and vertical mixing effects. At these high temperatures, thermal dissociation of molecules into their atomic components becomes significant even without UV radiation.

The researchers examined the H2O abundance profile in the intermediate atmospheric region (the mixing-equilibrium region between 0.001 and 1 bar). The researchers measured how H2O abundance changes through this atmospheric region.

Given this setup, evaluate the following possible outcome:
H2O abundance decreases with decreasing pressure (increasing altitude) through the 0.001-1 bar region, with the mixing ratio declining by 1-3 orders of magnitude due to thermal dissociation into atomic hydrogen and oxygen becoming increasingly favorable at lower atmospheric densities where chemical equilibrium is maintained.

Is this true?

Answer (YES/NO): YES